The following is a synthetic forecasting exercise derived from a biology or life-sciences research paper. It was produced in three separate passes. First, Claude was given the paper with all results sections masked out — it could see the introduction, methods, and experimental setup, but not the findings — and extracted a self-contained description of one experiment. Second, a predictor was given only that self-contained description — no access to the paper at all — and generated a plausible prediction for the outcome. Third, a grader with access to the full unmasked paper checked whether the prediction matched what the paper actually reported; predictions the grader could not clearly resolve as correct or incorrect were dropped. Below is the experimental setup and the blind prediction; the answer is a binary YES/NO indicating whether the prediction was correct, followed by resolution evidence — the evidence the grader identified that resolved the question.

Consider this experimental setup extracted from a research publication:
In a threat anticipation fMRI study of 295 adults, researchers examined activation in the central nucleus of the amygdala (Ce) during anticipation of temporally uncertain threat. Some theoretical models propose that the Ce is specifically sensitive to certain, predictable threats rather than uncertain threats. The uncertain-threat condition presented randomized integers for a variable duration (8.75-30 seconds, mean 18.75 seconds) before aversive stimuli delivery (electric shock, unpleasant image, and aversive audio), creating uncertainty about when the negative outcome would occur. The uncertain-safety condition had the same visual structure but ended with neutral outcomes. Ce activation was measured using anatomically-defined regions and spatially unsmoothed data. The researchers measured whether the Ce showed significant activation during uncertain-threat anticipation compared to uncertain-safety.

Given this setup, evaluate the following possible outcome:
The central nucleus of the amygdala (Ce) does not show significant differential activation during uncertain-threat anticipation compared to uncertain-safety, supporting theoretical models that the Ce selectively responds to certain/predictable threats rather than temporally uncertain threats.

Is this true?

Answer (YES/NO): NO